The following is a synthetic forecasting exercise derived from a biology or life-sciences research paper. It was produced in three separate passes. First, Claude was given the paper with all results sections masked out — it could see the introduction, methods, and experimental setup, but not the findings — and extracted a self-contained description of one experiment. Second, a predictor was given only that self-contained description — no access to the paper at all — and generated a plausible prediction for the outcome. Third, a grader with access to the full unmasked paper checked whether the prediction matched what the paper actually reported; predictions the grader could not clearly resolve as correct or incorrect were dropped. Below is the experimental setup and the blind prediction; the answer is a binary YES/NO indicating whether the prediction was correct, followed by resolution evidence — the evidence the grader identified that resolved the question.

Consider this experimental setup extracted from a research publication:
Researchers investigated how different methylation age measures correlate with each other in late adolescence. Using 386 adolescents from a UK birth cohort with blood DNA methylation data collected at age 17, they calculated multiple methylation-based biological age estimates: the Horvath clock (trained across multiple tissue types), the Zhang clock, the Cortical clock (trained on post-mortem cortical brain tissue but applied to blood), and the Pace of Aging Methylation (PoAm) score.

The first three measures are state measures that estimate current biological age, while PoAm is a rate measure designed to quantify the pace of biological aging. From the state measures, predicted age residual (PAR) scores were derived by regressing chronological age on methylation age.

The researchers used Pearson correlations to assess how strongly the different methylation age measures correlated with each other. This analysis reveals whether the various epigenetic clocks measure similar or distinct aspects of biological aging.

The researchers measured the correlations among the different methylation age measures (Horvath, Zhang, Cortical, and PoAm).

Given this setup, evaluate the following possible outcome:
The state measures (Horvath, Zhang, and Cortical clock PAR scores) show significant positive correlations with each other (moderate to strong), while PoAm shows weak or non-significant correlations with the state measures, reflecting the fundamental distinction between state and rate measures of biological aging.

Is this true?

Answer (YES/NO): NO